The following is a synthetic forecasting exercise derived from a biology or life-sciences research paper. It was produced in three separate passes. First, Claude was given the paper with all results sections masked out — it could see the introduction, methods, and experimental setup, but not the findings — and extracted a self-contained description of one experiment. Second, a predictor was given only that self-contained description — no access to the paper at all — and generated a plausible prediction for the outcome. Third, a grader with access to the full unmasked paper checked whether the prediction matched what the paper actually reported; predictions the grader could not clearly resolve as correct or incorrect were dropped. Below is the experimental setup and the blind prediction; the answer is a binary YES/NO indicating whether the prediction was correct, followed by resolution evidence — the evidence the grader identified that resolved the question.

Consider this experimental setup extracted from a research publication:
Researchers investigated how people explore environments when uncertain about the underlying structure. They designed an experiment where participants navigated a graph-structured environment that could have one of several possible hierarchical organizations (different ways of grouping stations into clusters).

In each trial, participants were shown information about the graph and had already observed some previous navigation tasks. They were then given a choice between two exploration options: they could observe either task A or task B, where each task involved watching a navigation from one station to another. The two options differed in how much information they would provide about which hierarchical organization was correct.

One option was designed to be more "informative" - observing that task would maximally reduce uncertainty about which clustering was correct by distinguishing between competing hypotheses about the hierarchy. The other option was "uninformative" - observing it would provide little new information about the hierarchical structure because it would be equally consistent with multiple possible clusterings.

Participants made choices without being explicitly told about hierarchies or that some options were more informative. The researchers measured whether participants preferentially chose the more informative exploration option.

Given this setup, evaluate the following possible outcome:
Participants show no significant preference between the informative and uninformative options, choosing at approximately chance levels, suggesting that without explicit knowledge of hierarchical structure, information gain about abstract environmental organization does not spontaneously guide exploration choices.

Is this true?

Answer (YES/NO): NO